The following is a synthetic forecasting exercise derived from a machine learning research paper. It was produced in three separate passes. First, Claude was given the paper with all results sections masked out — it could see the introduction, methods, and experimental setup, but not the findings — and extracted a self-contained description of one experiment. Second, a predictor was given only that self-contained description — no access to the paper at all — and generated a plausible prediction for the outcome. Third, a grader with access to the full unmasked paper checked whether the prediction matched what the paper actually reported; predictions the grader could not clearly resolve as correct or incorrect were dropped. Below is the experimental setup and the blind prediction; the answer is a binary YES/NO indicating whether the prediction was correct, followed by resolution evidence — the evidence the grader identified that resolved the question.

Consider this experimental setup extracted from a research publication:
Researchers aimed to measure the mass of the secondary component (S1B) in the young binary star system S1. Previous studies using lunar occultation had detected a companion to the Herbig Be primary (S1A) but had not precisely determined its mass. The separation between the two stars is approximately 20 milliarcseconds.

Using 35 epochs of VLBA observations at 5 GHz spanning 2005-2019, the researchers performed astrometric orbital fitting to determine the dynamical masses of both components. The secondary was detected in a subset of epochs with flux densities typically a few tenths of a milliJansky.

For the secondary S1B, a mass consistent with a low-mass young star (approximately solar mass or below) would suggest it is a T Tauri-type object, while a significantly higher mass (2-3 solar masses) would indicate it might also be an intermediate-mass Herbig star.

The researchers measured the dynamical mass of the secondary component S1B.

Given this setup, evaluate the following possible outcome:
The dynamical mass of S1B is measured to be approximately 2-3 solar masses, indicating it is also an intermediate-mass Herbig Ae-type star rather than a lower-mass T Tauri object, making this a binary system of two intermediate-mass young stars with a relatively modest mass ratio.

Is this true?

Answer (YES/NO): NO